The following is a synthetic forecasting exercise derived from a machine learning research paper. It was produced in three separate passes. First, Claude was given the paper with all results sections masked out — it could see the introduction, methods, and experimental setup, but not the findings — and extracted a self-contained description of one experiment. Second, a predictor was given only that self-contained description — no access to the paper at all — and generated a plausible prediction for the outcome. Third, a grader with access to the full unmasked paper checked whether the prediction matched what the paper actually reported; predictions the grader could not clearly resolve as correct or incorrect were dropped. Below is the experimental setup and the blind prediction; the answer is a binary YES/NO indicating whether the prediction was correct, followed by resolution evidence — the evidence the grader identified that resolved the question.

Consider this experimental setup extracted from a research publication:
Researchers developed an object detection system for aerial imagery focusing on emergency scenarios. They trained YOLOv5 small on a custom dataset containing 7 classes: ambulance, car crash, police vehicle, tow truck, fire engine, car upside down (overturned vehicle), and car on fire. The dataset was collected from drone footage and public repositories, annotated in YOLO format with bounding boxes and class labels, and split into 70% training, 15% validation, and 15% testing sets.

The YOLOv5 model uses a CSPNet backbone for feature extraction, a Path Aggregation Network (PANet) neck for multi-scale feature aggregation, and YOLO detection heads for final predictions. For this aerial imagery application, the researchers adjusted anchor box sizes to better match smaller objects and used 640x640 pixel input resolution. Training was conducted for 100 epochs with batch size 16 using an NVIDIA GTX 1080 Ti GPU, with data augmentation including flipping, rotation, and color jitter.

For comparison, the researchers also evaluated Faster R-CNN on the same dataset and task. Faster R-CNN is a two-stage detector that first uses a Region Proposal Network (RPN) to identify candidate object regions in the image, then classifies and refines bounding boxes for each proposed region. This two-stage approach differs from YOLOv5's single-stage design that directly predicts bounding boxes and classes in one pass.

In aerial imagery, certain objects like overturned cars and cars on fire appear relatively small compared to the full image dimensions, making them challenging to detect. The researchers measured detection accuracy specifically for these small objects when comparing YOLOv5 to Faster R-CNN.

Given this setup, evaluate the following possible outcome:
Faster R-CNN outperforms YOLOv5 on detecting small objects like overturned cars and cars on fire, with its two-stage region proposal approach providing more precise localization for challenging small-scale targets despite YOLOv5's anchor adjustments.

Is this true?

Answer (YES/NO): YES